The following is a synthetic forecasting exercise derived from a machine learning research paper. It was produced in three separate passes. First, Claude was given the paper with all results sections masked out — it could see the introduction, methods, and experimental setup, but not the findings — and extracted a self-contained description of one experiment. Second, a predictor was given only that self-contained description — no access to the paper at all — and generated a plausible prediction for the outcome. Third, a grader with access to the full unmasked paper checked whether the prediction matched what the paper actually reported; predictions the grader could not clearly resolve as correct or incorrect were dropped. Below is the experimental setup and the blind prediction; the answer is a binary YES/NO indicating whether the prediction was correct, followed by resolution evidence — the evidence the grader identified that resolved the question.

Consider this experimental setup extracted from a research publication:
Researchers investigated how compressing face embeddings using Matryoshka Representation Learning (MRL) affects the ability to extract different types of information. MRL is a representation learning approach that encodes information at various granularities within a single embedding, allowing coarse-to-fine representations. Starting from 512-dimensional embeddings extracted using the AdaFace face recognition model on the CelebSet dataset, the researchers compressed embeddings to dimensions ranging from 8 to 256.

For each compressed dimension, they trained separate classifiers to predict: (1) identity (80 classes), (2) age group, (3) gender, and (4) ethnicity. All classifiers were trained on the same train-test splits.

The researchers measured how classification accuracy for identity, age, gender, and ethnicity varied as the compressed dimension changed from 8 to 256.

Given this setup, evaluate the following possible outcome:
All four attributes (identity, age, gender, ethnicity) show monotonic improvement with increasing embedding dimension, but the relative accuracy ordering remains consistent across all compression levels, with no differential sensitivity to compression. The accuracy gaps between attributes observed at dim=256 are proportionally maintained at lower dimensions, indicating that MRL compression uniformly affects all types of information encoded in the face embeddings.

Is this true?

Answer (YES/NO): NO